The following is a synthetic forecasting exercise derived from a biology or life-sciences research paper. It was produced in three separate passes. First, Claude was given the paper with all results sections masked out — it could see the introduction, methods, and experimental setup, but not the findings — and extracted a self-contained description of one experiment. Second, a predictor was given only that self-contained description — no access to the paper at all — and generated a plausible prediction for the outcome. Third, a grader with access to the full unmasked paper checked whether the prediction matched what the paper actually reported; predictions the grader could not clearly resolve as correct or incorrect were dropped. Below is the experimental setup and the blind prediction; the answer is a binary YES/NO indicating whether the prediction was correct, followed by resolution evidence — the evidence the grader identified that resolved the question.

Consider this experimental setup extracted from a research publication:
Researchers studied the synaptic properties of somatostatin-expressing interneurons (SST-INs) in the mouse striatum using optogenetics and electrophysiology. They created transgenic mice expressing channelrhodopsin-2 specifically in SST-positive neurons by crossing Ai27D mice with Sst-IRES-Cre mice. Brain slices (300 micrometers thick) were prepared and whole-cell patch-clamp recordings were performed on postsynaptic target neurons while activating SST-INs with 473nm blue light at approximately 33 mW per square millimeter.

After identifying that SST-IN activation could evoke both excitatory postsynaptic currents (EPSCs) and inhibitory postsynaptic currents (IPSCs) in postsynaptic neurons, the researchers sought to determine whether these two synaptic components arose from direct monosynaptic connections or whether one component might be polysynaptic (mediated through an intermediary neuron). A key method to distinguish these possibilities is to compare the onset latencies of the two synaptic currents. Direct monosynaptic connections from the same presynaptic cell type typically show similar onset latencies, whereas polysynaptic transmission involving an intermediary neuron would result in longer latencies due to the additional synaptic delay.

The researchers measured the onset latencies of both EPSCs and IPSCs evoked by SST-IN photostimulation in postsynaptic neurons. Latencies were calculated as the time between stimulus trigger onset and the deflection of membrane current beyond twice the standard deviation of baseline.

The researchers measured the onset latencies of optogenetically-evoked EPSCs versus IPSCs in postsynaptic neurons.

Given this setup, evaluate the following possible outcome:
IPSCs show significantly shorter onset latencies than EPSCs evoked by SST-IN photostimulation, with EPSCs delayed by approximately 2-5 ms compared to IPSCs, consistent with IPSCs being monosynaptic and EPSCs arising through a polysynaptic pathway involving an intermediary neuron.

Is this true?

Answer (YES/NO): NO